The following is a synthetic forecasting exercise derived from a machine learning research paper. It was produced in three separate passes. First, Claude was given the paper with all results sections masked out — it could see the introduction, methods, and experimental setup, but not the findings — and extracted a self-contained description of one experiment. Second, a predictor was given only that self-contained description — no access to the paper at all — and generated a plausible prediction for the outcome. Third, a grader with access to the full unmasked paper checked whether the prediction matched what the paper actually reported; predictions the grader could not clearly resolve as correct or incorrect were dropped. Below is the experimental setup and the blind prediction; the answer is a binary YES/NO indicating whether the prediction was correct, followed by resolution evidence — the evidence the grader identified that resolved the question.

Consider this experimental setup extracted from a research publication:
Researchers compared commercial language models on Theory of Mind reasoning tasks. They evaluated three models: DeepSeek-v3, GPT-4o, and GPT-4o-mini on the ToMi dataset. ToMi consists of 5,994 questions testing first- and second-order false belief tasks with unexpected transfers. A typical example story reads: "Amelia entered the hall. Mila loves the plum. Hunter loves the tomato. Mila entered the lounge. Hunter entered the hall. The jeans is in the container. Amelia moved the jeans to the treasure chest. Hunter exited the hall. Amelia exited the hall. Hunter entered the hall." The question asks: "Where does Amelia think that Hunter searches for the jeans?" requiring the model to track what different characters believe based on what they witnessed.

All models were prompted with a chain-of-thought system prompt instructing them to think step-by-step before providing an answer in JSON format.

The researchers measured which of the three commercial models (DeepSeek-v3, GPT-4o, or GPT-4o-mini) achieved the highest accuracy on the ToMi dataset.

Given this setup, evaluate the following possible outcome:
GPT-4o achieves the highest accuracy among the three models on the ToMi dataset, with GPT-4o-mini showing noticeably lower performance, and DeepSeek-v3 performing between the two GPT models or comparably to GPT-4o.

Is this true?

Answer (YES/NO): NO